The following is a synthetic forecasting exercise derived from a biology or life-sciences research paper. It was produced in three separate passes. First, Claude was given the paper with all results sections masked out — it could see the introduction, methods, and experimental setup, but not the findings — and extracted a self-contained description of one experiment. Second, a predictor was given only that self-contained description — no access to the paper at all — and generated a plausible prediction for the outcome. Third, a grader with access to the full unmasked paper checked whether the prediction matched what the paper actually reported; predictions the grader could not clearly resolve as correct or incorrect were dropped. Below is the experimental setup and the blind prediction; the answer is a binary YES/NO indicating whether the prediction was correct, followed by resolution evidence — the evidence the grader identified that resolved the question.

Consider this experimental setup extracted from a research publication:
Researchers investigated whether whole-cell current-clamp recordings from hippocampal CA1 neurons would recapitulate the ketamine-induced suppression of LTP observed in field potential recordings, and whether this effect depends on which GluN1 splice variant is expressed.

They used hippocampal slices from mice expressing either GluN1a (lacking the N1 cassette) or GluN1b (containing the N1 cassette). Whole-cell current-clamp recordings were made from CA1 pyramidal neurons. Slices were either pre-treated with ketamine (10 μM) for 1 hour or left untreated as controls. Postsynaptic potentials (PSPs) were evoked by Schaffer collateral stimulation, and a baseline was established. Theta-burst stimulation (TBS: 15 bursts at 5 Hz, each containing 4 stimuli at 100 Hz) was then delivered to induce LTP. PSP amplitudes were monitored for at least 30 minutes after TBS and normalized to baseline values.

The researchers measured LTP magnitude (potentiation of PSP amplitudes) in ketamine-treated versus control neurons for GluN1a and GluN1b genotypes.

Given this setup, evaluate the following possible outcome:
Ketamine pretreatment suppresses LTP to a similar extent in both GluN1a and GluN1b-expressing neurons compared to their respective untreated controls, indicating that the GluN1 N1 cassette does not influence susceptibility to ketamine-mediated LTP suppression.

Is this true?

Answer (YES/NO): NO